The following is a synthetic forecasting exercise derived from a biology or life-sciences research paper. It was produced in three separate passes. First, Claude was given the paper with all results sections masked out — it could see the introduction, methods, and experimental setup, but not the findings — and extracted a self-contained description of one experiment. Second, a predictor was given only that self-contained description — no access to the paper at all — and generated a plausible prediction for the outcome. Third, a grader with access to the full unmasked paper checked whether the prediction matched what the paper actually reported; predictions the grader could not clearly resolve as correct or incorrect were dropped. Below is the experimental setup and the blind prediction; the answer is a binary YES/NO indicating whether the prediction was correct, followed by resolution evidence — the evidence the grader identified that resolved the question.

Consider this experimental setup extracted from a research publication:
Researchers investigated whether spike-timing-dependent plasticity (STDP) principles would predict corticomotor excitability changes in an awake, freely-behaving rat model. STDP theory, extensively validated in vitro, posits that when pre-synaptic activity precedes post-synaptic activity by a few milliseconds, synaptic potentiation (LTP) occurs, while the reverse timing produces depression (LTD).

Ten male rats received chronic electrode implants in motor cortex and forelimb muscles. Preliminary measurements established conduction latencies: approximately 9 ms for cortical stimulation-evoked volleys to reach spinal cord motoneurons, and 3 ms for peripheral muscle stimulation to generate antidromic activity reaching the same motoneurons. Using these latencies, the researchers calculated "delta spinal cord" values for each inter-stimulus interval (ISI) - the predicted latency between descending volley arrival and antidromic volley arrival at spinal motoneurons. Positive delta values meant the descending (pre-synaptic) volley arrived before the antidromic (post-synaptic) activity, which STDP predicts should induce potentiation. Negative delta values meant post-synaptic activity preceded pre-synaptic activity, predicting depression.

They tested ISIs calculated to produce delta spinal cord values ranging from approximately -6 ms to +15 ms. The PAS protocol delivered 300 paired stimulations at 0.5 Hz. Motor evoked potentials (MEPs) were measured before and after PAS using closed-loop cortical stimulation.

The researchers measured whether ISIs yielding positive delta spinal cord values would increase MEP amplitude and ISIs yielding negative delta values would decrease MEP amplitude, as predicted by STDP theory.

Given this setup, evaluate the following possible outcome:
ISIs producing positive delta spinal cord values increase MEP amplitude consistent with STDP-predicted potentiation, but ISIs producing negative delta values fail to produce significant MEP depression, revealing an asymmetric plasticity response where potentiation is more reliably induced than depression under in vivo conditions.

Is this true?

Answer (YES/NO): NO